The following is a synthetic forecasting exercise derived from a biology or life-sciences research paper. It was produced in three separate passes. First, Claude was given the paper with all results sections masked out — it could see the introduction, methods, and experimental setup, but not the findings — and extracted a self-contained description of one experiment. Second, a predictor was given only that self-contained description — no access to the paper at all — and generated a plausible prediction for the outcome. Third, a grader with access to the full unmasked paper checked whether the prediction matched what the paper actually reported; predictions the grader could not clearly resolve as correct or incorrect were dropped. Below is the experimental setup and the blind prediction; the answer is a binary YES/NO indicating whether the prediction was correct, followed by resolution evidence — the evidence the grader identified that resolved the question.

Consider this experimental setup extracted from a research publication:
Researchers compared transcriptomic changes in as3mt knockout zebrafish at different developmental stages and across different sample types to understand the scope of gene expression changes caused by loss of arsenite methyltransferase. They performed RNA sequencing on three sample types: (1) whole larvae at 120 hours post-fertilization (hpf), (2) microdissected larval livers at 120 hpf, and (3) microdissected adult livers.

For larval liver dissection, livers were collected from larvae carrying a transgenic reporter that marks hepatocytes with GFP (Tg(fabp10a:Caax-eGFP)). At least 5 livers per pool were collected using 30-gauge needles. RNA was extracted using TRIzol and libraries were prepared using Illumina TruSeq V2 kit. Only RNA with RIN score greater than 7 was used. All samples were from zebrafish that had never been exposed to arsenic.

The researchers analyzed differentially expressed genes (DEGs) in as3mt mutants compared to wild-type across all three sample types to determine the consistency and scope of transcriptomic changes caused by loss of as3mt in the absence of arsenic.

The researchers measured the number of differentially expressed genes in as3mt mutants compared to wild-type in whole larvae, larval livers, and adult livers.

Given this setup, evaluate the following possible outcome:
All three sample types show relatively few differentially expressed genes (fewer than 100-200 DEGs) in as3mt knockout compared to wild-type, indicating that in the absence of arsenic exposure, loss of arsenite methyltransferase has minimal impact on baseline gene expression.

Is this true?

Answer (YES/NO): NO